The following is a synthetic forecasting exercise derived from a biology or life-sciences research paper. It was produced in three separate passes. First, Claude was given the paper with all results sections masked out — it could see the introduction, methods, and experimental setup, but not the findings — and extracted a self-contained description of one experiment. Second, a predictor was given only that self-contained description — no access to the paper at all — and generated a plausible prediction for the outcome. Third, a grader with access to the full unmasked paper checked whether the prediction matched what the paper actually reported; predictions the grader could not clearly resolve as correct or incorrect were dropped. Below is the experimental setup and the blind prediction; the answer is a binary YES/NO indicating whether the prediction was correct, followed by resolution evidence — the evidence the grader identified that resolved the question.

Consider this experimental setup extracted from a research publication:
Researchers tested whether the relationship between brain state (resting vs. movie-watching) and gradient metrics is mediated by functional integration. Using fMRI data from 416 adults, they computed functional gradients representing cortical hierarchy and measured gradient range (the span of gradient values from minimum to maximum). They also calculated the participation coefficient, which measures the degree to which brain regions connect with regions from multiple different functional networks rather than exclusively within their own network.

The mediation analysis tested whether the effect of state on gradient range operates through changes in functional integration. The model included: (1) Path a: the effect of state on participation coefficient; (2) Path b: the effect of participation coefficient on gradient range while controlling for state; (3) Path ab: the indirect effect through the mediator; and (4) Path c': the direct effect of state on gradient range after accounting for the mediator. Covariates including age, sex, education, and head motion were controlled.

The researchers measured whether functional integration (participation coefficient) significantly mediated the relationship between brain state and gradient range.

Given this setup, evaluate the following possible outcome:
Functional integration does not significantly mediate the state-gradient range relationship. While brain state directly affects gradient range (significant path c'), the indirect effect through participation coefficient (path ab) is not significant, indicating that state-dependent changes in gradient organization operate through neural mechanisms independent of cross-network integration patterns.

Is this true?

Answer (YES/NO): NO